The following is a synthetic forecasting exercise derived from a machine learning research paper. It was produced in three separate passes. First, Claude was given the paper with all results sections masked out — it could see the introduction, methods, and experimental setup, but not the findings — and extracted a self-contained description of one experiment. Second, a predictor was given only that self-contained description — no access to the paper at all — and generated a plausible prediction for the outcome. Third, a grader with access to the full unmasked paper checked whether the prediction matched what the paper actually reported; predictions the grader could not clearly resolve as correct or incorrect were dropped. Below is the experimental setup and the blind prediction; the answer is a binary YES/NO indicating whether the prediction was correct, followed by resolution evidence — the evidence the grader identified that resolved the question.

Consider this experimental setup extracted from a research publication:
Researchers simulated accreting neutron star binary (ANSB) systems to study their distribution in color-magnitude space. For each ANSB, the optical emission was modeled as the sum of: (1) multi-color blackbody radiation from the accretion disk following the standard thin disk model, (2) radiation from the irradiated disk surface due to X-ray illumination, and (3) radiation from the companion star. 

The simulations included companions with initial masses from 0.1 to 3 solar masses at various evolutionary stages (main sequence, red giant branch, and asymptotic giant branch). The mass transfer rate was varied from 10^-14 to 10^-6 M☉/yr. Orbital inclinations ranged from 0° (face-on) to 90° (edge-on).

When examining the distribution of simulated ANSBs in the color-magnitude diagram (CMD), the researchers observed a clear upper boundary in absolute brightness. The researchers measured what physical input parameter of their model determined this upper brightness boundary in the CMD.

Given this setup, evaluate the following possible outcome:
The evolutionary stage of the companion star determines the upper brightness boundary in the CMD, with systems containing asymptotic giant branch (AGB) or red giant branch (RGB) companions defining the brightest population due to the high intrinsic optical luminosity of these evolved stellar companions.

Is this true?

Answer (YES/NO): NO